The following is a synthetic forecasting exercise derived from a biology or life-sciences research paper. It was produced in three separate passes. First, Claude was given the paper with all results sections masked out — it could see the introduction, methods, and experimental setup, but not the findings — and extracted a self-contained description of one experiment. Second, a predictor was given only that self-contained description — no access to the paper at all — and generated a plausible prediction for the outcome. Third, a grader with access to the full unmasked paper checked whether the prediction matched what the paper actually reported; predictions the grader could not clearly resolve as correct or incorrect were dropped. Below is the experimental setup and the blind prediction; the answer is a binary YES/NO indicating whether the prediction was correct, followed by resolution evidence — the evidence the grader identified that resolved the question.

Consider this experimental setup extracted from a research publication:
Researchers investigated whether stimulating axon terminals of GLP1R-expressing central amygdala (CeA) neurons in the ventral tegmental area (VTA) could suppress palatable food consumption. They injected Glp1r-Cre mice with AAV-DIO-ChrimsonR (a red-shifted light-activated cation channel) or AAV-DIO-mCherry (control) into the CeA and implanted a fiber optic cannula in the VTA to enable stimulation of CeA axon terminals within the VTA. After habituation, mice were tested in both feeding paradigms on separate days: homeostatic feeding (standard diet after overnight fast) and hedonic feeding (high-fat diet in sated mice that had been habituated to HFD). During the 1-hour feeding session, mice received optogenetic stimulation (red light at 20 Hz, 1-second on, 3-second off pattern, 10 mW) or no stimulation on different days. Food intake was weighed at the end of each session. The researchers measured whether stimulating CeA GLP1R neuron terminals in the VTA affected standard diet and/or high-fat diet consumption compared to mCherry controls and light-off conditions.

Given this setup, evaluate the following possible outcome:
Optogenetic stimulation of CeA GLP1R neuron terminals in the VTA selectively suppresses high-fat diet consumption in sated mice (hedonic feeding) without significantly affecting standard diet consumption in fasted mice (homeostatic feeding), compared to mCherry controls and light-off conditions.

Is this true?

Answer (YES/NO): YES